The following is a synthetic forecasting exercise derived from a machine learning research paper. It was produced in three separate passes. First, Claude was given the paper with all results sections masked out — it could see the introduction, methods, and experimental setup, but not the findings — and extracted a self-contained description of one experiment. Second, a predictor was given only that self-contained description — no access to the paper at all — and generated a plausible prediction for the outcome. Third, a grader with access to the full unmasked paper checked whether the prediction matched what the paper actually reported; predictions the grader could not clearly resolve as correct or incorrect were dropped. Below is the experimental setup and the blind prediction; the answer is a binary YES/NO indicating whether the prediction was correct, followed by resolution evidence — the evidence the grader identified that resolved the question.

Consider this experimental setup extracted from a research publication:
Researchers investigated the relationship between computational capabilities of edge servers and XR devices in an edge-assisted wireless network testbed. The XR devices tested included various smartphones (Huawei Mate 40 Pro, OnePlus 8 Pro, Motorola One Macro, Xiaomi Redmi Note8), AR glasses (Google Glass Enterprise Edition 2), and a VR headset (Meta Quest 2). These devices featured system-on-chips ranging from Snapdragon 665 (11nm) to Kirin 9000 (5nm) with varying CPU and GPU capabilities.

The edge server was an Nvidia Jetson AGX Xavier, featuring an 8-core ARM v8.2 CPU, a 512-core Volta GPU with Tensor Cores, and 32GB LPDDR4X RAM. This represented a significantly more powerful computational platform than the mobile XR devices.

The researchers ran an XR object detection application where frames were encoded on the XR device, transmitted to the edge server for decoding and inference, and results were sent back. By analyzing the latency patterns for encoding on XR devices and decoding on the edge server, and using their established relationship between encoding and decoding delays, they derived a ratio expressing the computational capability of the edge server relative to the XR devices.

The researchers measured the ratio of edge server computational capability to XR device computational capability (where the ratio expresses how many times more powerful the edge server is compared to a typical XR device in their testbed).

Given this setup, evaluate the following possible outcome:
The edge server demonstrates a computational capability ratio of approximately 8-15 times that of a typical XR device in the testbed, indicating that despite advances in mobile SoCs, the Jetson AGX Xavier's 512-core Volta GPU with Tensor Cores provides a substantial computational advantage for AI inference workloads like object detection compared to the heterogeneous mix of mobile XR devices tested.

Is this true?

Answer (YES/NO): YES